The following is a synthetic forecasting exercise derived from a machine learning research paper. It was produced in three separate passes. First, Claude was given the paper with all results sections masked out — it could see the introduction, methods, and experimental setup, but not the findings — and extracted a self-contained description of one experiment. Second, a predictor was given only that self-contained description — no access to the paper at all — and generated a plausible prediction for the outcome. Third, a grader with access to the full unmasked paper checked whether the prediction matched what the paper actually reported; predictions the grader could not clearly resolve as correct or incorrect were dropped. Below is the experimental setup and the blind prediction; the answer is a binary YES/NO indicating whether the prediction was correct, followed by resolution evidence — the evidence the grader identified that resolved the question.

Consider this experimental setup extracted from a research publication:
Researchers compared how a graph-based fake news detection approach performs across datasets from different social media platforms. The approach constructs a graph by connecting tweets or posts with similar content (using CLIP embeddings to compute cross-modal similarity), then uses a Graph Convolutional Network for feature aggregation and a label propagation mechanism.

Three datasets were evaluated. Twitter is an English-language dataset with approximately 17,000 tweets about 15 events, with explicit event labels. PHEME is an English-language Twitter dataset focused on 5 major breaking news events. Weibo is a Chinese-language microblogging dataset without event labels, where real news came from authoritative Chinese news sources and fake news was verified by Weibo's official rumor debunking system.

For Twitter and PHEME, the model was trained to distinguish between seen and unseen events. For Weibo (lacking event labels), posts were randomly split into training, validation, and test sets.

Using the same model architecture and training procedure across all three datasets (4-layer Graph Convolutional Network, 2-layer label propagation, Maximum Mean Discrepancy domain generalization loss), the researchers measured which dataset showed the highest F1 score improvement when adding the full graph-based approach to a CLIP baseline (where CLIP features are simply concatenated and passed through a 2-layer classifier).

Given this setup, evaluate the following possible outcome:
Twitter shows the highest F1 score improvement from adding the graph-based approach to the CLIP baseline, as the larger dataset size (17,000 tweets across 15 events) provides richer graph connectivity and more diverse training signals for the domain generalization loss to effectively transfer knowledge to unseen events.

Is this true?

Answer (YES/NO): YES